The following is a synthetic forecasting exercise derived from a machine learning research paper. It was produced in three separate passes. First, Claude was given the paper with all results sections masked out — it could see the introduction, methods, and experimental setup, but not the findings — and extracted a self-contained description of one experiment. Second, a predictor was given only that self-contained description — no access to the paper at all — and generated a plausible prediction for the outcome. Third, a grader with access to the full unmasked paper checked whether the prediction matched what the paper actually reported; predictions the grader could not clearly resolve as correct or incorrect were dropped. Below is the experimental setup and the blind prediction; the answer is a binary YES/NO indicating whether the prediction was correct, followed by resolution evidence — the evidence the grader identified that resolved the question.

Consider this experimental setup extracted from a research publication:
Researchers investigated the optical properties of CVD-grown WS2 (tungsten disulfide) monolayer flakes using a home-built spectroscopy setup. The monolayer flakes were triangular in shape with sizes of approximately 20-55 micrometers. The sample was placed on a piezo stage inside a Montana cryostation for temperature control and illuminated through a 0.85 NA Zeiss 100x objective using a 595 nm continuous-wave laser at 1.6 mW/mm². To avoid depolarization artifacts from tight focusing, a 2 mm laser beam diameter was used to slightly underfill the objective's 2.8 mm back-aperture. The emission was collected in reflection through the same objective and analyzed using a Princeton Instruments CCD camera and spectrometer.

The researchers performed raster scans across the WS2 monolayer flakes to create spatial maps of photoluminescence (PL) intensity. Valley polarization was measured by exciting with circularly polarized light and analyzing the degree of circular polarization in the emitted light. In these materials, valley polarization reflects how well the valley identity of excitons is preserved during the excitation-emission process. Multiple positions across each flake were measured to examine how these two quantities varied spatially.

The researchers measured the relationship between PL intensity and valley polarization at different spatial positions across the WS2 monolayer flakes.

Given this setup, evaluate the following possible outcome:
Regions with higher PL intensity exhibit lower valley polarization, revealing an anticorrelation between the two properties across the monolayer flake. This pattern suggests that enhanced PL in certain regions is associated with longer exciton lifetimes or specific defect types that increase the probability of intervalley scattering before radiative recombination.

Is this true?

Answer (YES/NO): YES